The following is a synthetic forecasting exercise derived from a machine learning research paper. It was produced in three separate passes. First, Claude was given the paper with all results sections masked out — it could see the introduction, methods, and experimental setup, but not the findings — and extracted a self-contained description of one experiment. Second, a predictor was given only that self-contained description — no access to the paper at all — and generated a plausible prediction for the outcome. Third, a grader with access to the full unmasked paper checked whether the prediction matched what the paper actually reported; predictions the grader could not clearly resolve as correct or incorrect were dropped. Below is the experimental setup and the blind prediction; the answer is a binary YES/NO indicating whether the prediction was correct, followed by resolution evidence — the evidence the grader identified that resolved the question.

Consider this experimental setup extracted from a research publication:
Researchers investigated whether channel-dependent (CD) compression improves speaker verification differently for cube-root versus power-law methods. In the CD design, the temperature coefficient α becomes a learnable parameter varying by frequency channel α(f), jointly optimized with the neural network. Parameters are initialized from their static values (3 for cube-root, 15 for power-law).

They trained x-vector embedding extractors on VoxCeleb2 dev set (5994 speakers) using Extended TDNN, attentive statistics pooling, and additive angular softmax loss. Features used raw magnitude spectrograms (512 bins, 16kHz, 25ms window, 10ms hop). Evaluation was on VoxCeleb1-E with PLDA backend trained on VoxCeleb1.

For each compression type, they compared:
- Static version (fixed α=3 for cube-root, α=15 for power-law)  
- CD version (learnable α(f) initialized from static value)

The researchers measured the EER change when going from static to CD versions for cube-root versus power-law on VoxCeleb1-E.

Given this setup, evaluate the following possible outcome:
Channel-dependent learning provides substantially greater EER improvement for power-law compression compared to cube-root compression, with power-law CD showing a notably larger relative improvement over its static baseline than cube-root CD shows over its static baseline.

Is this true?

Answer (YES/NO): NO